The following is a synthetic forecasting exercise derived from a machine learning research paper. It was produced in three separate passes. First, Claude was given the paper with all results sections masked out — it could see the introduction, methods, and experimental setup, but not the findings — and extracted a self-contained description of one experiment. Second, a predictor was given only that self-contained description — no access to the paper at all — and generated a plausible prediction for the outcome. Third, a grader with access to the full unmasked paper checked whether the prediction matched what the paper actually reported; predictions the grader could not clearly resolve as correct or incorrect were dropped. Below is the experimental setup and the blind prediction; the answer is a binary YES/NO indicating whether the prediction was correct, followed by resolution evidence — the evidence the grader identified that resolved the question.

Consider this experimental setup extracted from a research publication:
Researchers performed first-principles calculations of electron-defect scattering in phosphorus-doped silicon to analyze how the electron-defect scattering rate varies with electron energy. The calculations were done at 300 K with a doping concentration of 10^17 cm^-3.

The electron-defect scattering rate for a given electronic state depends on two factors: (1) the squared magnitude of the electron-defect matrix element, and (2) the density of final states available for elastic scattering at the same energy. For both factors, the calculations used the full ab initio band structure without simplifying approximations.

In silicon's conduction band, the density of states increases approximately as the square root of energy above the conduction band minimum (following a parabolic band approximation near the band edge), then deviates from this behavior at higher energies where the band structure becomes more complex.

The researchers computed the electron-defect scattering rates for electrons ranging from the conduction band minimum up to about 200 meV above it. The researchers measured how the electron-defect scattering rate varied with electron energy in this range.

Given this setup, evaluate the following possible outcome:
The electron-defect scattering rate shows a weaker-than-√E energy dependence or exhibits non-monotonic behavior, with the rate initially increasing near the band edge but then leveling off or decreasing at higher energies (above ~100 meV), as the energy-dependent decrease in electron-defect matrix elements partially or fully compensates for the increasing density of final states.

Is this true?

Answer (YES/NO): NO